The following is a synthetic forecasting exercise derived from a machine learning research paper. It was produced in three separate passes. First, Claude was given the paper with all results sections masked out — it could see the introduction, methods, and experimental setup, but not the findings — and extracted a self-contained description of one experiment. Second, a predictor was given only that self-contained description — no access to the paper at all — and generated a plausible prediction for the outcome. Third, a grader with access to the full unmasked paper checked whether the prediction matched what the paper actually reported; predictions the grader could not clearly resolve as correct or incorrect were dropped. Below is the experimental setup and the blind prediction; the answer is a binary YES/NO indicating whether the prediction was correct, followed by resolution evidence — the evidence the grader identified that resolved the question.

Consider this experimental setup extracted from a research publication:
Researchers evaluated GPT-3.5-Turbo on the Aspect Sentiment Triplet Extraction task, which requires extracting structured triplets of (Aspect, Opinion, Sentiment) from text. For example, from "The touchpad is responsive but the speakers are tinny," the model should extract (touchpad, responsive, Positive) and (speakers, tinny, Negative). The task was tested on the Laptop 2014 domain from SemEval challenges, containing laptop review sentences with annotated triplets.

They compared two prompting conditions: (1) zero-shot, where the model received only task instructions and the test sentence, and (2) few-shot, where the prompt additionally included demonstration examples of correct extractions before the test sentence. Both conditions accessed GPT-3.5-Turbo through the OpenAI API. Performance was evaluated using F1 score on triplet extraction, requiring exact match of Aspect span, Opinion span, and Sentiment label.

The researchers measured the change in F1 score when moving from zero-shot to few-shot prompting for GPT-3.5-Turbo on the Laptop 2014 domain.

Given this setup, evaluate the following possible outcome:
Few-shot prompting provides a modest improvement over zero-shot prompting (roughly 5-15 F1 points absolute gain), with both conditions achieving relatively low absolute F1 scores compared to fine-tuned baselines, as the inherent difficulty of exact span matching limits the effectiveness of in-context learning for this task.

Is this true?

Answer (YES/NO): NO